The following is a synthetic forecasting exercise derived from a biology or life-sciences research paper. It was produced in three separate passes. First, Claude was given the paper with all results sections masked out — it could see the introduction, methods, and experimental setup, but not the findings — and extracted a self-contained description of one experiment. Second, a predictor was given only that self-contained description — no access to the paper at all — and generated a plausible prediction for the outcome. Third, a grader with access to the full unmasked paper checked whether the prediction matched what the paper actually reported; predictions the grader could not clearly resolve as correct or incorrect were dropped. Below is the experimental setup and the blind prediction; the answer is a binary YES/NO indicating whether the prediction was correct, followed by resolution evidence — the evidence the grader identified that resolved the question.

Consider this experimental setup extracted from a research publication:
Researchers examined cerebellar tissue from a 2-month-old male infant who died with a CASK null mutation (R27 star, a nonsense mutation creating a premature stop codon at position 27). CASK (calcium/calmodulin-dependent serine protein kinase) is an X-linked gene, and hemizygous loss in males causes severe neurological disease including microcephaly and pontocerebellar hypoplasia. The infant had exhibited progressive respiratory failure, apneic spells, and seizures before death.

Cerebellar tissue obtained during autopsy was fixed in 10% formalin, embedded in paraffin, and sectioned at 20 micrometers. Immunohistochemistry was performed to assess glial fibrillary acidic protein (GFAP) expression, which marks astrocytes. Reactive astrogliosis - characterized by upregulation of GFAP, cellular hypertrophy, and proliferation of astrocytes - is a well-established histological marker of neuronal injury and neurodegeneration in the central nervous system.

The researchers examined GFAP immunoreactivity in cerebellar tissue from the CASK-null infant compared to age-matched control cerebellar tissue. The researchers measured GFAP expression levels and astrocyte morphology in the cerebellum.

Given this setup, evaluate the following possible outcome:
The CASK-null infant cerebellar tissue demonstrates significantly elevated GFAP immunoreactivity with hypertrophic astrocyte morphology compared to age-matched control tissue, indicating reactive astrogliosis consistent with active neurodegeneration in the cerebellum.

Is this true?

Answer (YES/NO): YES